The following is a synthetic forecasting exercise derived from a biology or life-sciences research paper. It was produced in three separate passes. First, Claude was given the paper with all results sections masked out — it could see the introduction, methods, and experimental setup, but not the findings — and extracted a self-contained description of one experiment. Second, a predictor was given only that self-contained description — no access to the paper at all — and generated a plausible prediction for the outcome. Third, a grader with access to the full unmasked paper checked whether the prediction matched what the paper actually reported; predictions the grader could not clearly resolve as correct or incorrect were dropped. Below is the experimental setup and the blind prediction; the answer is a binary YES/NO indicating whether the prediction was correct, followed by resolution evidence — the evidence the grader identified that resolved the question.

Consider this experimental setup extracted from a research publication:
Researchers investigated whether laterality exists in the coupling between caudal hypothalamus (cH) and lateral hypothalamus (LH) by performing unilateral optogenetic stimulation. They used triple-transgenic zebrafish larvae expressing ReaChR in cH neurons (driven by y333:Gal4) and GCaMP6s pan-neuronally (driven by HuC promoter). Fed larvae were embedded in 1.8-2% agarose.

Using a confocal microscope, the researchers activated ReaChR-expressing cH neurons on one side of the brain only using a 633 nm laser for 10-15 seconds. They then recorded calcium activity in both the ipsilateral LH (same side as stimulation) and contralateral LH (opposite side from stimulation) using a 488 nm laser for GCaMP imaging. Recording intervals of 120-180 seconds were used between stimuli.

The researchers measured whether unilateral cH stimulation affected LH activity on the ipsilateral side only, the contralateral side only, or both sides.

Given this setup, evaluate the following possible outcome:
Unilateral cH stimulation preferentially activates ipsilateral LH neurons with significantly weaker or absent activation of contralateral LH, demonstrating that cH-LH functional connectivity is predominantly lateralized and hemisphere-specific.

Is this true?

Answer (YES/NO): NO